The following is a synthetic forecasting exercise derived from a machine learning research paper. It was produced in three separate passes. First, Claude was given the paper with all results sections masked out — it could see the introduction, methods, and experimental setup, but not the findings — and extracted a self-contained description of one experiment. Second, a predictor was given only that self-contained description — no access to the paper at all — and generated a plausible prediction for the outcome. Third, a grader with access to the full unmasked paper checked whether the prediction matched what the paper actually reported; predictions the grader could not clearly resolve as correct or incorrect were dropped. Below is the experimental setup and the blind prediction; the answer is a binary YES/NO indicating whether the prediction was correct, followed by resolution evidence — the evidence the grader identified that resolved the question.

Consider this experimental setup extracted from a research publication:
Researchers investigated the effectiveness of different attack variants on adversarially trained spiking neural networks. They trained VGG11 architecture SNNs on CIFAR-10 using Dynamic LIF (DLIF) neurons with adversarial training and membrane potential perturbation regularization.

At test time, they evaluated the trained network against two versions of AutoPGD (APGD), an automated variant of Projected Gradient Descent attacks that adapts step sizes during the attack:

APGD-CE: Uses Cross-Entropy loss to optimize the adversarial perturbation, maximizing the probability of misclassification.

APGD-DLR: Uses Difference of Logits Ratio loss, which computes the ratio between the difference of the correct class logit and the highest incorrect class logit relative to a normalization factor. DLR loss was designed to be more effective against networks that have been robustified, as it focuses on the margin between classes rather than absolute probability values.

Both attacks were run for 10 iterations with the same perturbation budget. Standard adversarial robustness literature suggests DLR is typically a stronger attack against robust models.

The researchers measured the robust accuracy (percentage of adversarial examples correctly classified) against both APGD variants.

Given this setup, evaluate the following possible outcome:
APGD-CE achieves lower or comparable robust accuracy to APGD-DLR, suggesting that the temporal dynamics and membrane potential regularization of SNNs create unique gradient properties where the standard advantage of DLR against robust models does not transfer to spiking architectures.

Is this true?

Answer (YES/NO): YES